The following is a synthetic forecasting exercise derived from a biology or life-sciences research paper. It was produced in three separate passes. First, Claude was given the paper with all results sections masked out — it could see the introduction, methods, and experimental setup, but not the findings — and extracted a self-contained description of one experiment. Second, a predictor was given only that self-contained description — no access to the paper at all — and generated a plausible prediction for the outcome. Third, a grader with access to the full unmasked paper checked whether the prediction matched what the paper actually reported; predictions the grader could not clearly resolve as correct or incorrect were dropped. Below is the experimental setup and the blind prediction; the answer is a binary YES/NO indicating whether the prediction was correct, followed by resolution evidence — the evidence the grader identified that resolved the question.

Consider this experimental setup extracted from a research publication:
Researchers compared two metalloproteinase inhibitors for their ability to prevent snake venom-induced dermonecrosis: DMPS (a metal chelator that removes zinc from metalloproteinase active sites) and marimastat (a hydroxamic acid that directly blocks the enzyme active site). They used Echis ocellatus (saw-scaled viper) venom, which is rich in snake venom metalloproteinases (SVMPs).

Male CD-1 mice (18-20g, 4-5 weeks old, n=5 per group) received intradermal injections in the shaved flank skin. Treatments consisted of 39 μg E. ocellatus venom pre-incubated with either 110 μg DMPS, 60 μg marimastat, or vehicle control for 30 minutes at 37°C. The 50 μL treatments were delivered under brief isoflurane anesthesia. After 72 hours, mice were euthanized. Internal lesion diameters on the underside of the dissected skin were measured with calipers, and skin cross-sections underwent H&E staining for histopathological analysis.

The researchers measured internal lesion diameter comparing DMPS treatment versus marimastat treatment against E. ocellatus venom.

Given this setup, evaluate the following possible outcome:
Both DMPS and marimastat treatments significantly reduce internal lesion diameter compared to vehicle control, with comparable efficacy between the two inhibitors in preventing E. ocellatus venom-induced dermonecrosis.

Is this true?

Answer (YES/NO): NO